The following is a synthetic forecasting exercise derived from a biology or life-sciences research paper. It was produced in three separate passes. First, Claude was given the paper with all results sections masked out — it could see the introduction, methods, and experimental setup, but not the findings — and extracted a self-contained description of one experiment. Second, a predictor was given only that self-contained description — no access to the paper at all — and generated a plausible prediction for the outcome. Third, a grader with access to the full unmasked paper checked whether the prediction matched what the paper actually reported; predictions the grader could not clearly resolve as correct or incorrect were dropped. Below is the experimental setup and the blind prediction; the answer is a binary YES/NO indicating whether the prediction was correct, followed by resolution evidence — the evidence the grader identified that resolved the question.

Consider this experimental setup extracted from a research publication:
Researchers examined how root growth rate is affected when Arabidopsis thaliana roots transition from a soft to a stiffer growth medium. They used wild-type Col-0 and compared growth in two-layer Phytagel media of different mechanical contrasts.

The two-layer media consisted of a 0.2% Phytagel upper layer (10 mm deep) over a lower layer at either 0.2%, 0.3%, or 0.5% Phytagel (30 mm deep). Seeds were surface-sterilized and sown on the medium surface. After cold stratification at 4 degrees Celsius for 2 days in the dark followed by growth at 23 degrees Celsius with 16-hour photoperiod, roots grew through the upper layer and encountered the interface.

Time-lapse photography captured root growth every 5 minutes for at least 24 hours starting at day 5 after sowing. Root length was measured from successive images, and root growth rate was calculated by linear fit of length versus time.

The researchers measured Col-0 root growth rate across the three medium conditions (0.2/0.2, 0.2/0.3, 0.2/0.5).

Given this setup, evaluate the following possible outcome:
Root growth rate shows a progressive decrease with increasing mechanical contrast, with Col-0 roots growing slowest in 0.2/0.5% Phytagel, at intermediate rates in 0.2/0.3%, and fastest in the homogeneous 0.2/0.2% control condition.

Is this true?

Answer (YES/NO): NO